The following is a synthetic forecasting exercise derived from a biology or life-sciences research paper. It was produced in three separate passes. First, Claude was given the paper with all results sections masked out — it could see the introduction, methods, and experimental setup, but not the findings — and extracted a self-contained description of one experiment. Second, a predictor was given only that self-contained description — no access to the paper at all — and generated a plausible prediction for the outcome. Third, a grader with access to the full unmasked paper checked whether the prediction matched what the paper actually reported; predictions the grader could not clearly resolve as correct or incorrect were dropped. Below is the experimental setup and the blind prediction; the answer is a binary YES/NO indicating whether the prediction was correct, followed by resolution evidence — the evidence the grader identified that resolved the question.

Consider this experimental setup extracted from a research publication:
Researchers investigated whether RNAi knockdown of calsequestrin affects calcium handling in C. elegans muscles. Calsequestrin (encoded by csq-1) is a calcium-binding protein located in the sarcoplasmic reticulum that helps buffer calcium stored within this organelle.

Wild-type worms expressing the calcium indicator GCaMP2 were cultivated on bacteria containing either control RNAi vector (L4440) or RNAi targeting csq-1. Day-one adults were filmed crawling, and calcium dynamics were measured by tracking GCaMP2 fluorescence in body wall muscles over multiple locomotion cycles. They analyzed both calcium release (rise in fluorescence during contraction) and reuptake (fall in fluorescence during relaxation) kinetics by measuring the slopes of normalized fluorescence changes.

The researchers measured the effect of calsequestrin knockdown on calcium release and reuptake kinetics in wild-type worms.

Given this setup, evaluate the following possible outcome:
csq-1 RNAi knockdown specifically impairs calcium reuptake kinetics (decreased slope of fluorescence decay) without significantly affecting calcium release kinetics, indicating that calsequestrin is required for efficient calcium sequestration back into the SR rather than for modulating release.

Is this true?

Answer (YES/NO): NO